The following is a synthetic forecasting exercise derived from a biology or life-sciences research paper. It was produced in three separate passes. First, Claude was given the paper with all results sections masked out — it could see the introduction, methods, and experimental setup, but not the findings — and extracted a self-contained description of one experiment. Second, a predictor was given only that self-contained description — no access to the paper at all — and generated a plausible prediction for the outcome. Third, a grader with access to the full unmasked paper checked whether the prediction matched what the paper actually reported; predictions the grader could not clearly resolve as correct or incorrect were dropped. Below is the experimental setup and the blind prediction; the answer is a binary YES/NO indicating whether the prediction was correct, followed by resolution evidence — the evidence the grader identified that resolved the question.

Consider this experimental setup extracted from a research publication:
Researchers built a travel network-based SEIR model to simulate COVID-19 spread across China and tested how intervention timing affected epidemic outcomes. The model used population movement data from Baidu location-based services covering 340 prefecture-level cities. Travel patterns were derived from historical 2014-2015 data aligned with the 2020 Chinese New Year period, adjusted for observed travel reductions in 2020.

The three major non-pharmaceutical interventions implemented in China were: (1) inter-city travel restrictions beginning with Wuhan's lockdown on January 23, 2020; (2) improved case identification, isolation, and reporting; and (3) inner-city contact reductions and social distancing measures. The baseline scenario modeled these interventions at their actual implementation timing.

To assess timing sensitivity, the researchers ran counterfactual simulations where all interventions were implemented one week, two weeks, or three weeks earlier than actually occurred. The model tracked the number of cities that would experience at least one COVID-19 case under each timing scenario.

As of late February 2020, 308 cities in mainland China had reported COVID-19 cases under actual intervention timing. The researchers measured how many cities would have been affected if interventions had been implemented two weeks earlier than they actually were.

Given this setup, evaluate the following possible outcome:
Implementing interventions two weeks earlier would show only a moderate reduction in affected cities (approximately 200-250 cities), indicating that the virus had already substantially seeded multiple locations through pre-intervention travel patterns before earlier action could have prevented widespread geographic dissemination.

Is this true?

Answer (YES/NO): NO